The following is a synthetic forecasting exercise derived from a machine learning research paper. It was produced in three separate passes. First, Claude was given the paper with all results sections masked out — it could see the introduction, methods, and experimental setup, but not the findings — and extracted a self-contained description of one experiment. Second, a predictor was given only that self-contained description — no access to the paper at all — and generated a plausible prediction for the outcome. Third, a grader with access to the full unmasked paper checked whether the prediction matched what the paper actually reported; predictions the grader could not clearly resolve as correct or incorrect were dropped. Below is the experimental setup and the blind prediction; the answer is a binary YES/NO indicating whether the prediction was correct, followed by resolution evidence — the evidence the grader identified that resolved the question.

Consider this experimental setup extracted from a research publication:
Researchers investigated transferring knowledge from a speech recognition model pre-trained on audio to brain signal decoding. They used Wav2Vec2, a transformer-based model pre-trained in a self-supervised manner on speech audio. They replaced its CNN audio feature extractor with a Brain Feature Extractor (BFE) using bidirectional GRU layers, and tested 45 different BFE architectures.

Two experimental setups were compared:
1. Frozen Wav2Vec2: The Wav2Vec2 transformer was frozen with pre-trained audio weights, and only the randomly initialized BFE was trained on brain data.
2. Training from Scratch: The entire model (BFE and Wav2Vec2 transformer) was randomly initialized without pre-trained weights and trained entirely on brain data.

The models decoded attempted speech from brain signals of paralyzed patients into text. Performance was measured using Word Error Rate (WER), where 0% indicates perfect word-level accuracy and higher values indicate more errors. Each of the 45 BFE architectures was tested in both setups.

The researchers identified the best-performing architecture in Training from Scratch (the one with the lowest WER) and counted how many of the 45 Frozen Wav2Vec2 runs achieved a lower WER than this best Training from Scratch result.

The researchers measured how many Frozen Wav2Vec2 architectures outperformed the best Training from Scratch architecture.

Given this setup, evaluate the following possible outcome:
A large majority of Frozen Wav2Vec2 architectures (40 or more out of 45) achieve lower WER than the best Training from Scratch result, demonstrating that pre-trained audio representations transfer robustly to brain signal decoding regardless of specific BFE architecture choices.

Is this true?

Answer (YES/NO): NO